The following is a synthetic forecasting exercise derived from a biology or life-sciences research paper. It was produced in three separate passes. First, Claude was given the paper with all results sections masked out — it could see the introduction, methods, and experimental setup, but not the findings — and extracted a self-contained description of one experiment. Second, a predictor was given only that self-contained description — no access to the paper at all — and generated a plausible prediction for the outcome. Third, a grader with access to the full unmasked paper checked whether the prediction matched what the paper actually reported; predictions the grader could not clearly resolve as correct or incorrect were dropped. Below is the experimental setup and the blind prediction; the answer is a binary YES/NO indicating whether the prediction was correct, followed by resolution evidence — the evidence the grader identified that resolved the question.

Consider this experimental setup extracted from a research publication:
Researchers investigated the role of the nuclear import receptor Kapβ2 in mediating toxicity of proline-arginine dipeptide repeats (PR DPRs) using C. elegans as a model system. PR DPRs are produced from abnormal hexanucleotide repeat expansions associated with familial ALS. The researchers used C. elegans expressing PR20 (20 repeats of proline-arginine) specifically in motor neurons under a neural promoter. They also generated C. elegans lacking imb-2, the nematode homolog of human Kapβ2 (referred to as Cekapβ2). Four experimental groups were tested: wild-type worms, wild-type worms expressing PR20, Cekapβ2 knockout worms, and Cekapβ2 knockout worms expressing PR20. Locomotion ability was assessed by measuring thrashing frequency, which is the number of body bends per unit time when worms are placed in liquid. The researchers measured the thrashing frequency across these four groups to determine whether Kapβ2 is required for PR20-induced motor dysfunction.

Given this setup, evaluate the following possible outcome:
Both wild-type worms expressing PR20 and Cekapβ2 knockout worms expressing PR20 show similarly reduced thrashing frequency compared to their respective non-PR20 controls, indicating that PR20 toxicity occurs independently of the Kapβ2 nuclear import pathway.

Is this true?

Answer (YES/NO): NO